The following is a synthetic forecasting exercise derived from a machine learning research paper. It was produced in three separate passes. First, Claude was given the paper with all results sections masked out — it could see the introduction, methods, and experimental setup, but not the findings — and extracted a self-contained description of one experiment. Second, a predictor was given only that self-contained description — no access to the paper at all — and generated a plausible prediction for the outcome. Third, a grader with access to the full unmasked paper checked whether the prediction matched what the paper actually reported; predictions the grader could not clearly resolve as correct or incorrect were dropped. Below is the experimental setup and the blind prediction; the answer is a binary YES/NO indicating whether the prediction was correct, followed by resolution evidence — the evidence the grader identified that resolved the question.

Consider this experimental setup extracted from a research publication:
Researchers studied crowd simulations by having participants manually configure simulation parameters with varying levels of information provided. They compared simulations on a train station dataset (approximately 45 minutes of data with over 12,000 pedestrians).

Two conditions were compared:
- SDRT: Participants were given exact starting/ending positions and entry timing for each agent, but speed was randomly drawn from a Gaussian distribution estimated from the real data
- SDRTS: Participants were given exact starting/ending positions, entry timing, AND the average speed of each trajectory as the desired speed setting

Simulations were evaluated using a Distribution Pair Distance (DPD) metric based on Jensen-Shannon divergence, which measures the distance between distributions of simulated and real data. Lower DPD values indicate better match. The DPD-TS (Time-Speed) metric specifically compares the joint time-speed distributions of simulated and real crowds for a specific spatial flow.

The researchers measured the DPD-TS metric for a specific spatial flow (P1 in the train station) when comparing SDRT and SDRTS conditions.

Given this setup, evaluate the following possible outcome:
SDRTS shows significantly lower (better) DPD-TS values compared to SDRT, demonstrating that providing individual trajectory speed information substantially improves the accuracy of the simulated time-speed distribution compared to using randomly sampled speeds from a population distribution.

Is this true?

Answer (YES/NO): NO